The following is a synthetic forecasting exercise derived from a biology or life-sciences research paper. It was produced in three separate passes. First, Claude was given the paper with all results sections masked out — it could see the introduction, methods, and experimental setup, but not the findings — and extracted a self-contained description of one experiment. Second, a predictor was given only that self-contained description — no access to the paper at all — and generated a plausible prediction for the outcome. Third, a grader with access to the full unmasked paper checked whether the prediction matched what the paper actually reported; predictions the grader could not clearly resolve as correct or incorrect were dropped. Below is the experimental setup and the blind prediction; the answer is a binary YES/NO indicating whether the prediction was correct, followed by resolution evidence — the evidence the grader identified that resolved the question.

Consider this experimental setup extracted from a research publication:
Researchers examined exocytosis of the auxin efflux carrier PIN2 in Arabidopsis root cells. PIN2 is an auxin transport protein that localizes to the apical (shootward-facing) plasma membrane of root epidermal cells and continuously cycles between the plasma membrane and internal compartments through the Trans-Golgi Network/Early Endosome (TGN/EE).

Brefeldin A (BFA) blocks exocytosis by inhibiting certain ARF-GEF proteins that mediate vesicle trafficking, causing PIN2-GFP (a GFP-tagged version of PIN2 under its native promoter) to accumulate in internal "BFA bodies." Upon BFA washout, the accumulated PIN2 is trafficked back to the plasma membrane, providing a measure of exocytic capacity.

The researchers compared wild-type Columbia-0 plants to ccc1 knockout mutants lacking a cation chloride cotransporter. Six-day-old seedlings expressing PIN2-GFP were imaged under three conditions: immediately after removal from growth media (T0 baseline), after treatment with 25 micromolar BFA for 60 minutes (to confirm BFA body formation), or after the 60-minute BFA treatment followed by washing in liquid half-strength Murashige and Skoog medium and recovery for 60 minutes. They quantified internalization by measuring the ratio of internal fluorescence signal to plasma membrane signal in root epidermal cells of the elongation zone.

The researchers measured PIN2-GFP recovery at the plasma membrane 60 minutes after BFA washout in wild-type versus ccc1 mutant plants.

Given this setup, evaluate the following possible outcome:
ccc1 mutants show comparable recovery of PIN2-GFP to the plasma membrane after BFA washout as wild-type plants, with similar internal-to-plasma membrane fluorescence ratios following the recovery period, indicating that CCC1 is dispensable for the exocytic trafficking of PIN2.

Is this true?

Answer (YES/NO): NO